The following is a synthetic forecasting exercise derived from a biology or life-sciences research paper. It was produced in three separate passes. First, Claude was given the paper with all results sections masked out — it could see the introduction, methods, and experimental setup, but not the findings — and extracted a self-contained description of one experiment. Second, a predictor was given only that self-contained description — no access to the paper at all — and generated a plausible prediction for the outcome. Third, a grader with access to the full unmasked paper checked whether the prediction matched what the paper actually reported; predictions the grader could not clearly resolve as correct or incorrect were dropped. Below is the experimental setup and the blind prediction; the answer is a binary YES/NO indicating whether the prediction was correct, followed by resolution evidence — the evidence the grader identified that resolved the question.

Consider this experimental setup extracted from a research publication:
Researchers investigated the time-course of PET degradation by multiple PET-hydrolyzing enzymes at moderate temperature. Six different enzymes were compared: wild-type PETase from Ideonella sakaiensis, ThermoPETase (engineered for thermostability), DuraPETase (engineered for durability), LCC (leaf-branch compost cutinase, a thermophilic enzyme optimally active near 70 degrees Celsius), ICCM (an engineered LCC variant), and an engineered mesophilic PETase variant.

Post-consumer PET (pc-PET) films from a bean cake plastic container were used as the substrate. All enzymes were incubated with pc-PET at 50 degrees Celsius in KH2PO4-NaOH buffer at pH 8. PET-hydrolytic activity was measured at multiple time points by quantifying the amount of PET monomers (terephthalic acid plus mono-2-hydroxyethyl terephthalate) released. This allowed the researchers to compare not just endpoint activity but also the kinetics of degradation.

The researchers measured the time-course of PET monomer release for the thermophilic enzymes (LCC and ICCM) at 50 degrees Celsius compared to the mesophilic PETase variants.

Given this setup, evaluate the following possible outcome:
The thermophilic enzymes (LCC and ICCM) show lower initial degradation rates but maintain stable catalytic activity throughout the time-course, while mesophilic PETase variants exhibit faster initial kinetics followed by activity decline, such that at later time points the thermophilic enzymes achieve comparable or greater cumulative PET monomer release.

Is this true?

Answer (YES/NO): NO